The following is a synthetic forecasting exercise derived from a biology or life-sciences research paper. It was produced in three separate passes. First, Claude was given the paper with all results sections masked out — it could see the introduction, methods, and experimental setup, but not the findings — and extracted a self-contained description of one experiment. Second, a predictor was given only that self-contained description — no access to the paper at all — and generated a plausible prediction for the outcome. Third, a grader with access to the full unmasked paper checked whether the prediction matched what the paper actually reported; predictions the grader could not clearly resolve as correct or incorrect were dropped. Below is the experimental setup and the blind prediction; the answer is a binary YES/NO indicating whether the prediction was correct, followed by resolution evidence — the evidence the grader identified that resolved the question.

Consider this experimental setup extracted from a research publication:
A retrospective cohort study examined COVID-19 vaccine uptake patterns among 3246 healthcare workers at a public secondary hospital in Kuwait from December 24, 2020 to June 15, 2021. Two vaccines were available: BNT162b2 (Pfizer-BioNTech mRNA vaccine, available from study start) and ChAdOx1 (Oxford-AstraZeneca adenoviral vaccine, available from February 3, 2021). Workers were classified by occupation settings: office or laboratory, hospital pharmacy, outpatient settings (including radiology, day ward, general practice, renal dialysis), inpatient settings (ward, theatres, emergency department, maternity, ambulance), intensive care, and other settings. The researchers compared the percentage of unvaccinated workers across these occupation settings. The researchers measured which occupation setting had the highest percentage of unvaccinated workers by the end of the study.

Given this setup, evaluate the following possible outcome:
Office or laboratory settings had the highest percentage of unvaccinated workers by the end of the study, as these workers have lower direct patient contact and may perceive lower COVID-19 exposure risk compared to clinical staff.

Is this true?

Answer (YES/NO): YES